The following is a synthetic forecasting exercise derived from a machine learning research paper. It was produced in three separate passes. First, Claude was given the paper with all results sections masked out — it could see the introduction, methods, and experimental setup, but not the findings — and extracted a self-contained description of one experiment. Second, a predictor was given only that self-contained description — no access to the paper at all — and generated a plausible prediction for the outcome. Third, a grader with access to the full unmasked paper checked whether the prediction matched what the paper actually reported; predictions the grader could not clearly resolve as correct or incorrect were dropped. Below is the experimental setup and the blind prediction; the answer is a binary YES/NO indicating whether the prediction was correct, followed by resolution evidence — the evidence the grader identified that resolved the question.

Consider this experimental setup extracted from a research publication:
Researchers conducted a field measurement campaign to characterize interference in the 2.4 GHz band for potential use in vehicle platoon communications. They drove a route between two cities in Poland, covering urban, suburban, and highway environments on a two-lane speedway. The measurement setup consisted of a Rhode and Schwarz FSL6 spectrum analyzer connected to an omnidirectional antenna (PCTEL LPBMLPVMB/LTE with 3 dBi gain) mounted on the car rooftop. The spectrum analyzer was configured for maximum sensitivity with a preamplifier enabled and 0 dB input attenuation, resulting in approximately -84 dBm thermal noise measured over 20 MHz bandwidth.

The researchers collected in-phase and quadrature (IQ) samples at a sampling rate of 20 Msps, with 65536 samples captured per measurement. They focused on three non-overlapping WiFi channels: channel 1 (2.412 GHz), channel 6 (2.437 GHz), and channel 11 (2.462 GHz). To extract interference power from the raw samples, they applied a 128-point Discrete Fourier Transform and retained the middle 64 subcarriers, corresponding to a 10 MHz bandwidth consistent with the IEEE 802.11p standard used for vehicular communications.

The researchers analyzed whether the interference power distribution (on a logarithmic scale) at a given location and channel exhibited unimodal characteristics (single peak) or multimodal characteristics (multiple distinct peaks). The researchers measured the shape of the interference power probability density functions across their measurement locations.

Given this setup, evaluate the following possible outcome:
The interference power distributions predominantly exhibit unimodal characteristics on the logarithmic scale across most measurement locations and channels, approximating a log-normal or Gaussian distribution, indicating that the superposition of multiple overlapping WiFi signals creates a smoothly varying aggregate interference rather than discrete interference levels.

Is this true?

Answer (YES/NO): NO